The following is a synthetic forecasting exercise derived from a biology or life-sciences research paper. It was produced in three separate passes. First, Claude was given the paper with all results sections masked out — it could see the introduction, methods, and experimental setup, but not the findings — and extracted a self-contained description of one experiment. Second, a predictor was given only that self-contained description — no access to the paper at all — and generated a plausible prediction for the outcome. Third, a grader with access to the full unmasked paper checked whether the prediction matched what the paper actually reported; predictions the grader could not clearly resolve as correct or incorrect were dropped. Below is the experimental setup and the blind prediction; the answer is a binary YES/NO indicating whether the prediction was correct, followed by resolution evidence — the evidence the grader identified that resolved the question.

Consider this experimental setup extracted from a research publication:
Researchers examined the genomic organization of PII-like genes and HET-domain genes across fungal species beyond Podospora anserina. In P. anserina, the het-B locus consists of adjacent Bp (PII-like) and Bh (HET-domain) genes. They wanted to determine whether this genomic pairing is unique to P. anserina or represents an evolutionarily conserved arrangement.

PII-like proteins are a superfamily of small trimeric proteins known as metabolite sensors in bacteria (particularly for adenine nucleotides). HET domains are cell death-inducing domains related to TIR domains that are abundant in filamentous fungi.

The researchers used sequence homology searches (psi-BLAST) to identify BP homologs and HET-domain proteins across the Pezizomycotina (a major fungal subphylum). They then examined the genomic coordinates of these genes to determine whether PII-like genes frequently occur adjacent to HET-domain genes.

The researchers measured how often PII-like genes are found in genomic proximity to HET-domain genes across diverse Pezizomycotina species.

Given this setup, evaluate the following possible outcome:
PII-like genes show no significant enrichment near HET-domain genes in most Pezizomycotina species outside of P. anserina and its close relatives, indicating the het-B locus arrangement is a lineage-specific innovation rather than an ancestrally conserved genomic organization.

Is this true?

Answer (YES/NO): NO